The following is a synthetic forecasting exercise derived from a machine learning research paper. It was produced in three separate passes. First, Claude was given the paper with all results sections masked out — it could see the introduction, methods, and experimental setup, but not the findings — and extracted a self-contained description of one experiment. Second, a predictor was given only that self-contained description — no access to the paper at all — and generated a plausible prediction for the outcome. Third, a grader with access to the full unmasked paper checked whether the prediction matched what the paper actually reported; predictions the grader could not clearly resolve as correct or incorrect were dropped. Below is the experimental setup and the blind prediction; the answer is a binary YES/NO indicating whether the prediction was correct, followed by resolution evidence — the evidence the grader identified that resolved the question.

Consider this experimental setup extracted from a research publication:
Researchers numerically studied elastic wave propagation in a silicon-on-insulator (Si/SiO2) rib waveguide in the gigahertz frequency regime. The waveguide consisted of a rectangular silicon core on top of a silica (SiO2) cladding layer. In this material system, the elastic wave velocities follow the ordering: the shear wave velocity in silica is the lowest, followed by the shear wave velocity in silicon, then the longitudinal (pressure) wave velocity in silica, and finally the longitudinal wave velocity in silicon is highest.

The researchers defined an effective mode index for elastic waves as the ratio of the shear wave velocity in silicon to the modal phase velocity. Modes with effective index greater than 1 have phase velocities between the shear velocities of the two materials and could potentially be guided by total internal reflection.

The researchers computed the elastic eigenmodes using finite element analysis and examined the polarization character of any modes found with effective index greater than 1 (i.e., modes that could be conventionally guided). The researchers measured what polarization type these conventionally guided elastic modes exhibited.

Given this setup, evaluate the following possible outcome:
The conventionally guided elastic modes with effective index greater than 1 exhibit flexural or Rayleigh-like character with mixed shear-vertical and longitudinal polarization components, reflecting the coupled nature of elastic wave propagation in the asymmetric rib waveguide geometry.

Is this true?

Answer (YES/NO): NO